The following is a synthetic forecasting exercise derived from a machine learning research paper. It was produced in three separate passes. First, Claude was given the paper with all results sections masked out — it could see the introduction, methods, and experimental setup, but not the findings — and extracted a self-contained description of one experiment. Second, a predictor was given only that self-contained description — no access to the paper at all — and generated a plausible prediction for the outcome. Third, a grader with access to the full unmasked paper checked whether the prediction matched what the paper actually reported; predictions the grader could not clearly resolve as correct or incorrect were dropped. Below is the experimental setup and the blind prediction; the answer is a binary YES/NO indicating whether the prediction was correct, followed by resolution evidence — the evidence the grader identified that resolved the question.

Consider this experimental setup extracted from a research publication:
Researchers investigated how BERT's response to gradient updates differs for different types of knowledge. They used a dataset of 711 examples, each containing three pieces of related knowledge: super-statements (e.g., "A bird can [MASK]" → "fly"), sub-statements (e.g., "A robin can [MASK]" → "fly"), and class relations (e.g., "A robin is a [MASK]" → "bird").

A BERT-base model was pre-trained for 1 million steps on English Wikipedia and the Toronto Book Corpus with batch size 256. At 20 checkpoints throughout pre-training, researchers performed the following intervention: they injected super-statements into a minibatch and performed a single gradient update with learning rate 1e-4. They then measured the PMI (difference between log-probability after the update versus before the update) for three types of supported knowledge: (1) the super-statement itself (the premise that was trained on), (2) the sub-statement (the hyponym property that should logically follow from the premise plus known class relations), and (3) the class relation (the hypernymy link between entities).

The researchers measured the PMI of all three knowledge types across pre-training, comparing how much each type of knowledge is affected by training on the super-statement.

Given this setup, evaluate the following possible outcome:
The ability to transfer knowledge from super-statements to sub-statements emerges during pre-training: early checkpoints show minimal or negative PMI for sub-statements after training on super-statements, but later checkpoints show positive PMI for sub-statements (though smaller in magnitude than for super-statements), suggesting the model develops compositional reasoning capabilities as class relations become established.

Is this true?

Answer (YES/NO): NO